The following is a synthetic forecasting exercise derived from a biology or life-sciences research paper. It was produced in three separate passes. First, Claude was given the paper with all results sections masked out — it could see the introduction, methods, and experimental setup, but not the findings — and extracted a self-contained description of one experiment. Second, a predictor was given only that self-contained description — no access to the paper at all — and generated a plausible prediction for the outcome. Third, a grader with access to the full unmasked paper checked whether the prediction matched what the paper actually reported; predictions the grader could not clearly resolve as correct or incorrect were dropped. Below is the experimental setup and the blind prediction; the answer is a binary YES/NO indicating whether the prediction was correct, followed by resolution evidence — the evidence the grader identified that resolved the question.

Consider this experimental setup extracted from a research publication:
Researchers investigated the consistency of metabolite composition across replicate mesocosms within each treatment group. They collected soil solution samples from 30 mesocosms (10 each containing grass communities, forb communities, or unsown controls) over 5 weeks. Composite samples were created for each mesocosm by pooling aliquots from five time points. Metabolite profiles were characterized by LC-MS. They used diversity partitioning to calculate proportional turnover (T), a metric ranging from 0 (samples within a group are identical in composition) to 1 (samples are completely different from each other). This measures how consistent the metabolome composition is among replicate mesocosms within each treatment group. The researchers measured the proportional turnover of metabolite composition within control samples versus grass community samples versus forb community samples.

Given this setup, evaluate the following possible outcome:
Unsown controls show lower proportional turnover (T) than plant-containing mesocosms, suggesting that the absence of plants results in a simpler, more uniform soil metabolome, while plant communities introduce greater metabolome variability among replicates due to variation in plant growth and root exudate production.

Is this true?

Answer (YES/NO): NO